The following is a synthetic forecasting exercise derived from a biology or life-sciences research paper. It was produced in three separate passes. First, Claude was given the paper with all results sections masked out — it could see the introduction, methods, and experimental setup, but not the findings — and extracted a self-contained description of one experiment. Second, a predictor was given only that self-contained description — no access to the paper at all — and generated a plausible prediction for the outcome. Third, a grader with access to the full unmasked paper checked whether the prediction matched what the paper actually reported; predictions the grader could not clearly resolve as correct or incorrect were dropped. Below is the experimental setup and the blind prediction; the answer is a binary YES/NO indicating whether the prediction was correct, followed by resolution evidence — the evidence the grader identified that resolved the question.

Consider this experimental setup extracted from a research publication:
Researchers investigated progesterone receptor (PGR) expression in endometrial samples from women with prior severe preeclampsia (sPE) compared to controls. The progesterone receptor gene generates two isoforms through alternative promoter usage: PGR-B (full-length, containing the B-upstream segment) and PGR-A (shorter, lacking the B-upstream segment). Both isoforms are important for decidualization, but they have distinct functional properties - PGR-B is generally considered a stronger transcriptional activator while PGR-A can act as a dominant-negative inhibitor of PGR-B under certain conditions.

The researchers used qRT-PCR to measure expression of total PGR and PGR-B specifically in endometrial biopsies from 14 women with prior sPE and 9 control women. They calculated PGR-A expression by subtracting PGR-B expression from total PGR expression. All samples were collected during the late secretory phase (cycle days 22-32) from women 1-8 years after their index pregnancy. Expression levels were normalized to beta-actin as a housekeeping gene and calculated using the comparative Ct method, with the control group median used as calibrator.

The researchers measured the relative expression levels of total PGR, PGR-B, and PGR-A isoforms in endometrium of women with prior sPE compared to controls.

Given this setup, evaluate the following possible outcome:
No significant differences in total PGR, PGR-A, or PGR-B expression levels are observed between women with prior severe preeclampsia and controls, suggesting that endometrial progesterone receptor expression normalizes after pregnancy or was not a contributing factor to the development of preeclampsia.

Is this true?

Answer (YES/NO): NO